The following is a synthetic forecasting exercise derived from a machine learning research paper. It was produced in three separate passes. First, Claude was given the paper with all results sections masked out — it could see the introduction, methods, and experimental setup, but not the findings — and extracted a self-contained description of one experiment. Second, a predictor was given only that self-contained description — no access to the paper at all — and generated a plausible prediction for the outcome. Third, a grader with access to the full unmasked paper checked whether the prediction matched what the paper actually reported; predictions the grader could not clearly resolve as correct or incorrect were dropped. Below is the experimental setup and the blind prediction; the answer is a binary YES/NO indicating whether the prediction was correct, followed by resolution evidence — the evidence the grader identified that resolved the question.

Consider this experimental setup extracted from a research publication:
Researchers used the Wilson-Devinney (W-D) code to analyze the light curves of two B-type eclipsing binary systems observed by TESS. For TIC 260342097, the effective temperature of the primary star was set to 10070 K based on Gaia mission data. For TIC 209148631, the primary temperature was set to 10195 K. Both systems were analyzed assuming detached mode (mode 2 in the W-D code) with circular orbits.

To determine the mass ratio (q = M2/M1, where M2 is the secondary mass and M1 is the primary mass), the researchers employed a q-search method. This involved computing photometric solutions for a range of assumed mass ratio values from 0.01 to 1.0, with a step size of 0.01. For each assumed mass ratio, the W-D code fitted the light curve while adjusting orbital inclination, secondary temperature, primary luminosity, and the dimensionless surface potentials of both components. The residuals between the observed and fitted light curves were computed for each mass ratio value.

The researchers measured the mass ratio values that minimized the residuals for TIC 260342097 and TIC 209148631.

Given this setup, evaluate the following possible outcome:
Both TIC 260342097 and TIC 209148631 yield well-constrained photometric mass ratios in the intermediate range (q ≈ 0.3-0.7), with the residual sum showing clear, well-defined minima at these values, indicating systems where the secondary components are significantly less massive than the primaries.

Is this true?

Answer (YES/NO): NO